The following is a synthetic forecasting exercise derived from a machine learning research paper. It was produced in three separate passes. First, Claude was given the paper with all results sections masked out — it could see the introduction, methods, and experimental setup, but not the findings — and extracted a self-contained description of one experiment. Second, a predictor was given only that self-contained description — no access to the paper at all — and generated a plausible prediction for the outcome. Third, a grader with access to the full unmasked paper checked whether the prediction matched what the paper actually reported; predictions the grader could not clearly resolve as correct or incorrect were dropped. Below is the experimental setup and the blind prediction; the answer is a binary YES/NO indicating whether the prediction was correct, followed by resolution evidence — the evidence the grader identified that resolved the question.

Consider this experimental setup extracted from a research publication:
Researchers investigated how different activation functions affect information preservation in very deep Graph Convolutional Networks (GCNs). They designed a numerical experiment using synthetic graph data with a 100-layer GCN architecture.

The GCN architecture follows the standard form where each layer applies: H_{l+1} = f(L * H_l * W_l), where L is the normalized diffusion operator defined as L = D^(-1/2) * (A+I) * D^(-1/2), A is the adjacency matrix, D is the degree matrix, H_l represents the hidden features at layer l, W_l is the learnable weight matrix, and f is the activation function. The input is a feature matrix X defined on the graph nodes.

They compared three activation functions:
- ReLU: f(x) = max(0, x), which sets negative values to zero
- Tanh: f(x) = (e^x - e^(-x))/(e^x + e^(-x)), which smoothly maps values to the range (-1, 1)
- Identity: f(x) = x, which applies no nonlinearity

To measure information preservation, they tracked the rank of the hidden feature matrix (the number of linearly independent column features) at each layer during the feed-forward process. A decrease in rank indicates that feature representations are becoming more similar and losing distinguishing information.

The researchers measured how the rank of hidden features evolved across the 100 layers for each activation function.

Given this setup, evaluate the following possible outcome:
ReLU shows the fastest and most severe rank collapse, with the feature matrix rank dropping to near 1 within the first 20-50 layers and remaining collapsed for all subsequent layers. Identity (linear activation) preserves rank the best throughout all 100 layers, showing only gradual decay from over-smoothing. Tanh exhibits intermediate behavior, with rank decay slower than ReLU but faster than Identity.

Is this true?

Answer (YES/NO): NO